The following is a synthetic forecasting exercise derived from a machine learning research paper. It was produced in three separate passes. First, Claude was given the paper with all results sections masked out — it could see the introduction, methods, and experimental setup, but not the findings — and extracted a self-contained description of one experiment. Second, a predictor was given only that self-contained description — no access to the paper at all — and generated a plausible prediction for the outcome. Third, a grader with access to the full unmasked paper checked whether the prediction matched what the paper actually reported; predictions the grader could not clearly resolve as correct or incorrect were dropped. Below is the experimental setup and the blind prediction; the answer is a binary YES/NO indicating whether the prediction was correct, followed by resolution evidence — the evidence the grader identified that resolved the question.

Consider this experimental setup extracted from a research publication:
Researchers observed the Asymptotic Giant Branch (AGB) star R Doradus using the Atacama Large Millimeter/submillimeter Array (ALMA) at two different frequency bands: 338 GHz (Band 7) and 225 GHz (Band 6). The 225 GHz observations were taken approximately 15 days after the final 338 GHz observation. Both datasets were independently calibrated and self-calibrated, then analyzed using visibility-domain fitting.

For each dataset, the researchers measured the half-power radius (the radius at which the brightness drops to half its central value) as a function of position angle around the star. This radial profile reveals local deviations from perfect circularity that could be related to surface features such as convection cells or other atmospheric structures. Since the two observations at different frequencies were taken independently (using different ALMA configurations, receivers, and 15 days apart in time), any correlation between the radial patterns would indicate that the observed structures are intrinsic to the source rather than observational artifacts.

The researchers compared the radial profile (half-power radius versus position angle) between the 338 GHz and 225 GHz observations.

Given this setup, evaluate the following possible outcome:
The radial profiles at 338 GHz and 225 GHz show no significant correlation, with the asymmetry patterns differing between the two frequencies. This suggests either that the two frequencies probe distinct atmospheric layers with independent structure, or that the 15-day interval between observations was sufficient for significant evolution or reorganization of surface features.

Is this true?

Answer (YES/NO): NO